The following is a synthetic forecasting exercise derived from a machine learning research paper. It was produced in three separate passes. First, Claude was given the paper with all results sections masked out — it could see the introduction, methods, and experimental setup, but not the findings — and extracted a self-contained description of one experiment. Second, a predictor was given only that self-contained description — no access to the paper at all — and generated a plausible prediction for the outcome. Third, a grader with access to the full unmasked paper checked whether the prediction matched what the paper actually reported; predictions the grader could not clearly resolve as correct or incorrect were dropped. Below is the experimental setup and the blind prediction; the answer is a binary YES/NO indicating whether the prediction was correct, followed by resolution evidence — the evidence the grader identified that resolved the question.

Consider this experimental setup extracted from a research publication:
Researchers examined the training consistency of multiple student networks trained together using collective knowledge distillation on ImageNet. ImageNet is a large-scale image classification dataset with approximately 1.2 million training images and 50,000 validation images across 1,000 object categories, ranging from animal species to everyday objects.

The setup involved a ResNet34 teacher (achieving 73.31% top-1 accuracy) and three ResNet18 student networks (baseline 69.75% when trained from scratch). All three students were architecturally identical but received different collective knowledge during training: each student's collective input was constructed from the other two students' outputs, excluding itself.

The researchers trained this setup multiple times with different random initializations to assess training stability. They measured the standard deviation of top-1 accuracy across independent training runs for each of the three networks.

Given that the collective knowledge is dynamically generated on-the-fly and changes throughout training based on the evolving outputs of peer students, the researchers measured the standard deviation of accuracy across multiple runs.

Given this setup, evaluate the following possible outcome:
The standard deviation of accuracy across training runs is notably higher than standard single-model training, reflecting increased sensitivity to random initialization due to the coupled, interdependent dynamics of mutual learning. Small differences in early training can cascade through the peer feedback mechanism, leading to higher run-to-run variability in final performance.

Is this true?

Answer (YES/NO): NO